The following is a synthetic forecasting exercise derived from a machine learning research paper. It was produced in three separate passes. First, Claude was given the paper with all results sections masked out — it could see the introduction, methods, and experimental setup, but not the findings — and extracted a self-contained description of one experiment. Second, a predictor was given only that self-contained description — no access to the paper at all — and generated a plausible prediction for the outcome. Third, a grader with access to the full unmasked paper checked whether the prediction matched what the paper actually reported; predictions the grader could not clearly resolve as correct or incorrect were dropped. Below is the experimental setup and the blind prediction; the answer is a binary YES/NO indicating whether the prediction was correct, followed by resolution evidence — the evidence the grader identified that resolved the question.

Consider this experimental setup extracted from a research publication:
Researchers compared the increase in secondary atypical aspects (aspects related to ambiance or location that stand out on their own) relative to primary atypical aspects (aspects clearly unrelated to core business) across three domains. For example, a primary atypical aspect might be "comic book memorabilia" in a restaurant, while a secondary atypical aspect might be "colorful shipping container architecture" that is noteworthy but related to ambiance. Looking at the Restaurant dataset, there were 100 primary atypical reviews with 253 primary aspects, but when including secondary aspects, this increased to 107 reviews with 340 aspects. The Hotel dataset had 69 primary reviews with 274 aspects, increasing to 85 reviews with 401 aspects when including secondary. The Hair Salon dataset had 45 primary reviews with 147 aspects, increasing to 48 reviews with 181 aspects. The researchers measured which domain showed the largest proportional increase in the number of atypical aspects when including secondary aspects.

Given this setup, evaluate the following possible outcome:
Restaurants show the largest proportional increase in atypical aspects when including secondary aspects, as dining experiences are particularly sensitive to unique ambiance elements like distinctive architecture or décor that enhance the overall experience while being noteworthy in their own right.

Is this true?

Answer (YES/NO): NO